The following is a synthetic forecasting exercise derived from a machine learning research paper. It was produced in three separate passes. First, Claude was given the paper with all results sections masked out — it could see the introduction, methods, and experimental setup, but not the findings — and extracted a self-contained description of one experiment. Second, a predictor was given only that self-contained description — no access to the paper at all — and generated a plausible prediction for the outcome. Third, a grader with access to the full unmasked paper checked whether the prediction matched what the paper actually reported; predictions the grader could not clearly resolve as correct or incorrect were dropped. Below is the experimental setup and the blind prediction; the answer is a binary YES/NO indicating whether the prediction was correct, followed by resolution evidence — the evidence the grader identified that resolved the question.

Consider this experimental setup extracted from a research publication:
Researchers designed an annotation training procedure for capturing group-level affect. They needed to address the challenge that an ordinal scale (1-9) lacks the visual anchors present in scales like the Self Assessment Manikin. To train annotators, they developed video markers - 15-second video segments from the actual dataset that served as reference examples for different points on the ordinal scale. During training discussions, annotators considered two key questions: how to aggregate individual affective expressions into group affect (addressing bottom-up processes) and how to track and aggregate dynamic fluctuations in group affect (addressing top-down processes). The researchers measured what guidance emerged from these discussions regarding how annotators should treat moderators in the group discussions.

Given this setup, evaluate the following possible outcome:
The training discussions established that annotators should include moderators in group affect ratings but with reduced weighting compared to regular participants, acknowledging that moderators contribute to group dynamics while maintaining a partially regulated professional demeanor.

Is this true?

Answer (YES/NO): NO